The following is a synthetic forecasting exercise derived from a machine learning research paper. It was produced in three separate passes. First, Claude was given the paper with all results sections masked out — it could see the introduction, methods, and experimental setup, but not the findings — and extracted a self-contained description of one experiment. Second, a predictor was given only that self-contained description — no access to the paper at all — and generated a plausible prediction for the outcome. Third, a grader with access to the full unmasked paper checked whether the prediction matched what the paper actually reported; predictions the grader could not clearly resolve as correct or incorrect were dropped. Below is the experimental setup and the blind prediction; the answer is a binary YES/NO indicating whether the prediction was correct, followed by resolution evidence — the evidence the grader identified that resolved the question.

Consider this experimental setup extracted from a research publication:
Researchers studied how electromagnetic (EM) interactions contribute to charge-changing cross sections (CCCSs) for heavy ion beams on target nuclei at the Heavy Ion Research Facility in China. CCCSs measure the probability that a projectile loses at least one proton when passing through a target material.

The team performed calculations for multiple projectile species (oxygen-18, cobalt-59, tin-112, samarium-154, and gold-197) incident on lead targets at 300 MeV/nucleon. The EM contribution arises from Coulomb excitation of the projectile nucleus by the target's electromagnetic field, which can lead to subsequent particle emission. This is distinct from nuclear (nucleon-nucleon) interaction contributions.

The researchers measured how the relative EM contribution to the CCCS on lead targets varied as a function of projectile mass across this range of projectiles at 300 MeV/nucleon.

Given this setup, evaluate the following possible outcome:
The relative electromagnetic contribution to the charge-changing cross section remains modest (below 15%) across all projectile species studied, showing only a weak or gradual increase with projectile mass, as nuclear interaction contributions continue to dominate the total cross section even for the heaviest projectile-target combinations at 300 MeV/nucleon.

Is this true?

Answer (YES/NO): YES